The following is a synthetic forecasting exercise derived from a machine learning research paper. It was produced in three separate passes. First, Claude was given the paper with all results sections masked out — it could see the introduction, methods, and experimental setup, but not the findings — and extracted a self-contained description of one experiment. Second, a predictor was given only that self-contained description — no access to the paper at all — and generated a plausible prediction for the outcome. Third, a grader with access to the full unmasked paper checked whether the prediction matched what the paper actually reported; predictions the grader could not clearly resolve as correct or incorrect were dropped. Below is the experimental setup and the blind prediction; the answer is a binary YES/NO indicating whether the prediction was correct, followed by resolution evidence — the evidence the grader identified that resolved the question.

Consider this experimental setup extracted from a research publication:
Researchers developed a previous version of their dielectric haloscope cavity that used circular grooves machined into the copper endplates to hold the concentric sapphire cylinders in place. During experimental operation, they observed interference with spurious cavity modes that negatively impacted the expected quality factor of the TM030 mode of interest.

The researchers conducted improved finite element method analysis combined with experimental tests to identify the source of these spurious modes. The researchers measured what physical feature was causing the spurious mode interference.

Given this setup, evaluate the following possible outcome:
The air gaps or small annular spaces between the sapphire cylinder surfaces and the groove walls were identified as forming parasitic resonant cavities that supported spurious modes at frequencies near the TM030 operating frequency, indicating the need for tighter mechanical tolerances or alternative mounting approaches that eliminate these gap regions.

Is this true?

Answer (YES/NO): NO